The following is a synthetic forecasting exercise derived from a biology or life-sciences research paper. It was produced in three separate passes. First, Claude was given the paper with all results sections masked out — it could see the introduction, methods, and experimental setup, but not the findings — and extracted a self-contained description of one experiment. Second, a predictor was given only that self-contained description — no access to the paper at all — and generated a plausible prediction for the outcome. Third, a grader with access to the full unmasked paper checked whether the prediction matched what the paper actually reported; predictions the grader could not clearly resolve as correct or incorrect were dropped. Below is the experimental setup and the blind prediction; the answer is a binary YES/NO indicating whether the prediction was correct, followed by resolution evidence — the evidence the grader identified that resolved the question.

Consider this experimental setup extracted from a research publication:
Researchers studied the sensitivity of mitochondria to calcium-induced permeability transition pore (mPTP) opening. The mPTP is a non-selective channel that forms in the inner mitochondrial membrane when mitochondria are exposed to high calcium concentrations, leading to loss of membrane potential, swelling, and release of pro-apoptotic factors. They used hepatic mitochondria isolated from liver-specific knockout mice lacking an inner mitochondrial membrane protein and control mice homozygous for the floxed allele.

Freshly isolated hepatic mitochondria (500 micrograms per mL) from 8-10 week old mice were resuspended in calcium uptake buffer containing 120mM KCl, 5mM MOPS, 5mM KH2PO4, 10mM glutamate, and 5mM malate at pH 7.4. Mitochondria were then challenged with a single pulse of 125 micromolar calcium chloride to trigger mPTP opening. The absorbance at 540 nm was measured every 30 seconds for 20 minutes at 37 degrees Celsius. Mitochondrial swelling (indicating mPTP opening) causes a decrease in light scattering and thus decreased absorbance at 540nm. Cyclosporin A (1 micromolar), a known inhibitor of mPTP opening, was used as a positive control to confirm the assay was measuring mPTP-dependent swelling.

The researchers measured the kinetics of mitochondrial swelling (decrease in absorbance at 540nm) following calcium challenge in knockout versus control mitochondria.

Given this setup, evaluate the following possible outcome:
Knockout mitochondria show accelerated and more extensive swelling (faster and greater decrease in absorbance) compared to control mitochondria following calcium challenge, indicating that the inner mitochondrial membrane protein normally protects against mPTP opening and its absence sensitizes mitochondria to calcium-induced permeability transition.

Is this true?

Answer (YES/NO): NO